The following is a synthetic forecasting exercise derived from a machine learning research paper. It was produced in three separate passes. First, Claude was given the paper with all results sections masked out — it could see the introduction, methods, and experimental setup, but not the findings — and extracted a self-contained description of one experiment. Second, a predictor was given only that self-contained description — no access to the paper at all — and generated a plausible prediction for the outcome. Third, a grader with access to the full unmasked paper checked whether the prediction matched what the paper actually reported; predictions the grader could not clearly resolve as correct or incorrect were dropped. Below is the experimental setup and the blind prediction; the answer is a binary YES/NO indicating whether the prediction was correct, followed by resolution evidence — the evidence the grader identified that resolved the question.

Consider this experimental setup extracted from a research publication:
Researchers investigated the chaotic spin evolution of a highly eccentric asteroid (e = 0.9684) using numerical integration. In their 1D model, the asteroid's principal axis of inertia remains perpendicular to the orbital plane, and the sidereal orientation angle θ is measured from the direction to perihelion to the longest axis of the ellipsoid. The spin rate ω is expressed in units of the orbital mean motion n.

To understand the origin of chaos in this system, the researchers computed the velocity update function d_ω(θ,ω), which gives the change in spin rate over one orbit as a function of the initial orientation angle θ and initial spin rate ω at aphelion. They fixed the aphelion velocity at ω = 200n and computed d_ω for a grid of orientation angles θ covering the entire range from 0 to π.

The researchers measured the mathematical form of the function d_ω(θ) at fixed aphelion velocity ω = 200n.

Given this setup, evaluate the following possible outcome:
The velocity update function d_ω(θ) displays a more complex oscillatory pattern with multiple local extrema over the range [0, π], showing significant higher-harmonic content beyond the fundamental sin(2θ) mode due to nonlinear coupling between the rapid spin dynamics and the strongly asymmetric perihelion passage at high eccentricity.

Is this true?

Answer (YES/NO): NO